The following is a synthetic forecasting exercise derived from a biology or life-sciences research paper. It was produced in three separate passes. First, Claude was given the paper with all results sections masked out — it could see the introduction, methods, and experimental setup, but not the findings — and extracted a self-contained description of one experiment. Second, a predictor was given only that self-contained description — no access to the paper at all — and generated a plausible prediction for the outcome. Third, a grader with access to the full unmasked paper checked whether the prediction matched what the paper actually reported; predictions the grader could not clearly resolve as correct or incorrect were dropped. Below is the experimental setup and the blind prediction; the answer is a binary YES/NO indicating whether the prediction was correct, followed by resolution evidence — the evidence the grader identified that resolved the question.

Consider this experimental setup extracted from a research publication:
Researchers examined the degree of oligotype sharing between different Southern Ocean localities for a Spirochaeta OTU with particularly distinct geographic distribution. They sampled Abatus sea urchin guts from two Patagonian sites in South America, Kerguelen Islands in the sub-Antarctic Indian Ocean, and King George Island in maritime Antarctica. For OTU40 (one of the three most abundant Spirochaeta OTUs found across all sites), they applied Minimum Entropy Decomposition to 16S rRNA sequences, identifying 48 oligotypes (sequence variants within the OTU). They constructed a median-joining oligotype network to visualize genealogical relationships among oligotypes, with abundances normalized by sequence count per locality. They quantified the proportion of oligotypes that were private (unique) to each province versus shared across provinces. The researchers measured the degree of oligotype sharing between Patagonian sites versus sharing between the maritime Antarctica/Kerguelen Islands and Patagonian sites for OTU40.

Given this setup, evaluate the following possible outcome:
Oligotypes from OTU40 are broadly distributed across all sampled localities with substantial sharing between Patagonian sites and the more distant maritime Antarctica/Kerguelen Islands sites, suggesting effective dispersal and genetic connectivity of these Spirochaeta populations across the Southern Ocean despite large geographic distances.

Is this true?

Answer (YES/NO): NO